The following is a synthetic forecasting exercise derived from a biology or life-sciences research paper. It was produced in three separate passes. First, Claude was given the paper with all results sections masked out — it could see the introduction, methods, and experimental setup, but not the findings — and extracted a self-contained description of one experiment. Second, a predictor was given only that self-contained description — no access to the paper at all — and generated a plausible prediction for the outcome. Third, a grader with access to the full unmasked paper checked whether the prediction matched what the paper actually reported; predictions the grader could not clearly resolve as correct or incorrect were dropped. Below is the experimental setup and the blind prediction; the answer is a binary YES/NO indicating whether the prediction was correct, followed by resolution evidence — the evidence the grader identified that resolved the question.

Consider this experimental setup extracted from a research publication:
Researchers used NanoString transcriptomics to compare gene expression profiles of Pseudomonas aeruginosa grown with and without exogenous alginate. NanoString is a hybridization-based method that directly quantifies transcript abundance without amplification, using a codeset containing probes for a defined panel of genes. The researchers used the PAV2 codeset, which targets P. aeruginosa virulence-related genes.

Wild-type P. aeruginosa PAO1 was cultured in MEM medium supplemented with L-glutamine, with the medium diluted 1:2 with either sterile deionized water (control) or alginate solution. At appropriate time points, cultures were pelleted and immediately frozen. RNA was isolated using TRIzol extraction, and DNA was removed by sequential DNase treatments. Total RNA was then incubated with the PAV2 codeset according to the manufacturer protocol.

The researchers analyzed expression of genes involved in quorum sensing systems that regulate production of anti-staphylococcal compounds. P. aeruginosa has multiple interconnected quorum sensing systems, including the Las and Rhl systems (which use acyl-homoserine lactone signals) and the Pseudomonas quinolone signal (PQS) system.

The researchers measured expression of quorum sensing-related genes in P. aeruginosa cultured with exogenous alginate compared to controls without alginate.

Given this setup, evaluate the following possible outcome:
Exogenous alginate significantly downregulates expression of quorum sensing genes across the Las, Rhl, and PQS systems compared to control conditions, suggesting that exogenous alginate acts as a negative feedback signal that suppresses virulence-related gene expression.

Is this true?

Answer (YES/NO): NO